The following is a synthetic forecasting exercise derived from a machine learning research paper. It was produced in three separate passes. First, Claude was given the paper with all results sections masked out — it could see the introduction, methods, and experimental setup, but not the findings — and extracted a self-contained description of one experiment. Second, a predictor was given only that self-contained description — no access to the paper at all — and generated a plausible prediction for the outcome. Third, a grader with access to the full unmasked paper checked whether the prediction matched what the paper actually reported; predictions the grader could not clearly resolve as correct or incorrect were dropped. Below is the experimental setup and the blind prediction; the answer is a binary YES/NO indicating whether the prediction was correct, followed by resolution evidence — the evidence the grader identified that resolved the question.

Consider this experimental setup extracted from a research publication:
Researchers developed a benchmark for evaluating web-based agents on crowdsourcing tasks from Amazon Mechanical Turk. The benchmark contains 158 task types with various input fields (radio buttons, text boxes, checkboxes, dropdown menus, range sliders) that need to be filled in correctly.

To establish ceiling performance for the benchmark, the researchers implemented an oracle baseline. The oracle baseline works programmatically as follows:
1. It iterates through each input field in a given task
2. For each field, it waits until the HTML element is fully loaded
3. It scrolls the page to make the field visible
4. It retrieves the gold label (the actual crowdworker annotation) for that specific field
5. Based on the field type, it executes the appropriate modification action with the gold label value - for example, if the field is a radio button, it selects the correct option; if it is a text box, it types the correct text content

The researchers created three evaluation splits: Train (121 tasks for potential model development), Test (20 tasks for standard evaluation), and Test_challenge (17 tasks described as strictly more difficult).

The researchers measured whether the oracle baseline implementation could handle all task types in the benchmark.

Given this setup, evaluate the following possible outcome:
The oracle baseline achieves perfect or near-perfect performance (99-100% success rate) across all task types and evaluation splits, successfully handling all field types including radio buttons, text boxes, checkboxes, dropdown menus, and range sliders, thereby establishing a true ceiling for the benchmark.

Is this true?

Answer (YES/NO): NO